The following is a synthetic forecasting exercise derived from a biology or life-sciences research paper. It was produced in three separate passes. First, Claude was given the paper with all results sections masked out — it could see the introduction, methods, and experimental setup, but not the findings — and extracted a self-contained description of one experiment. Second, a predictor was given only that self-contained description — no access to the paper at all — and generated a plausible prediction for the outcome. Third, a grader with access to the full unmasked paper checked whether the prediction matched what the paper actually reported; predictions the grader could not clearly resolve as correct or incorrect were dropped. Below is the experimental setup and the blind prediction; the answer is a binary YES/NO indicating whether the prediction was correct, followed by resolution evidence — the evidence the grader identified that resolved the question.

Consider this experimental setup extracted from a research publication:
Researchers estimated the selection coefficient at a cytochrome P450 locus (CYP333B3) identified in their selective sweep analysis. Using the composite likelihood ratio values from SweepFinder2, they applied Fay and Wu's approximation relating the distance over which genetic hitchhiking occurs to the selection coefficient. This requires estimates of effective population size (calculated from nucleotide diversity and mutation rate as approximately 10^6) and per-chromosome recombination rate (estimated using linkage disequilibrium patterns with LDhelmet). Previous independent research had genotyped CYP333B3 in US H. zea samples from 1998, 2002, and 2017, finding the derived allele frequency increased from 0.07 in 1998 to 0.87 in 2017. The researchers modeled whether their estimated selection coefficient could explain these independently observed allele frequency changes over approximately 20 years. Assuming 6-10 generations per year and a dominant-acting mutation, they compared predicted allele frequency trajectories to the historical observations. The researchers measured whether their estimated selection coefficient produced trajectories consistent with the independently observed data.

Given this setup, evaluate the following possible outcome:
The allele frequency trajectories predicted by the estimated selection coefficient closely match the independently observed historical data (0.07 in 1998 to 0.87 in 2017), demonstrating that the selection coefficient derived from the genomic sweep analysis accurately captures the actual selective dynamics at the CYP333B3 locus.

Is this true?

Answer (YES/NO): YES